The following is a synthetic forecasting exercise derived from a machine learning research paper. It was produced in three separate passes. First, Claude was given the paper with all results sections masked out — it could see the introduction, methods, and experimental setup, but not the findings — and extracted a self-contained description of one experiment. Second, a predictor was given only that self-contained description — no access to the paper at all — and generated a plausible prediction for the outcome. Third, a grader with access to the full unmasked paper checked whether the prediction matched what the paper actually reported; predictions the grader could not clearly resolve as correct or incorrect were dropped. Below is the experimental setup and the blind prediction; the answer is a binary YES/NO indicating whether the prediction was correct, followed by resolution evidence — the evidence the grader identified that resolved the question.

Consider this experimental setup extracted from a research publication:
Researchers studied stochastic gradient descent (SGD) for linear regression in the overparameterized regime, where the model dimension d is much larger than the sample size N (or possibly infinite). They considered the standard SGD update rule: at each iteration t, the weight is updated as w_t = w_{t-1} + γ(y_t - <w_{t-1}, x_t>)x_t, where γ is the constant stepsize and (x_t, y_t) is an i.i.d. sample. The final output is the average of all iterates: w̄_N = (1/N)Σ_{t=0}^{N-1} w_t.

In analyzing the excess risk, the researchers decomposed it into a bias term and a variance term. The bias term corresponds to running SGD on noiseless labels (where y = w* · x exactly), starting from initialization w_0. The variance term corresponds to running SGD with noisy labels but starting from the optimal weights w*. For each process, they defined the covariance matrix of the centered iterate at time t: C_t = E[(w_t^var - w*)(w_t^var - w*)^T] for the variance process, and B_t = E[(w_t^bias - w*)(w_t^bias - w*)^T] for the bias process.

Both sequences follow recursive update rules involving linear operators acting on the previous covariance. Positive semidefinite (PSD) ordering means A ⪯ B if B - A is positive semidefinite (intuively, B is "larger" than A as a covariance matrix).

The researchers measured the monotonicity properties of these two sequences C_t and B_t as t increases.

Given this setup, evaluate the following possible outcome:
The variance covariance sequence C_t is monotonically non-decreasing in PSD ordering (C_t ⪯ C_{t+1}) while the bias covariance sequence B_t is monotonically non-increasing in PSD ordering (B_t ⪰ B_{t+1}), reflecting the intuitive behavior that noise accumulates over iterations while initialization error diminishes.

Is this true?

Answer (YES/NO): NO